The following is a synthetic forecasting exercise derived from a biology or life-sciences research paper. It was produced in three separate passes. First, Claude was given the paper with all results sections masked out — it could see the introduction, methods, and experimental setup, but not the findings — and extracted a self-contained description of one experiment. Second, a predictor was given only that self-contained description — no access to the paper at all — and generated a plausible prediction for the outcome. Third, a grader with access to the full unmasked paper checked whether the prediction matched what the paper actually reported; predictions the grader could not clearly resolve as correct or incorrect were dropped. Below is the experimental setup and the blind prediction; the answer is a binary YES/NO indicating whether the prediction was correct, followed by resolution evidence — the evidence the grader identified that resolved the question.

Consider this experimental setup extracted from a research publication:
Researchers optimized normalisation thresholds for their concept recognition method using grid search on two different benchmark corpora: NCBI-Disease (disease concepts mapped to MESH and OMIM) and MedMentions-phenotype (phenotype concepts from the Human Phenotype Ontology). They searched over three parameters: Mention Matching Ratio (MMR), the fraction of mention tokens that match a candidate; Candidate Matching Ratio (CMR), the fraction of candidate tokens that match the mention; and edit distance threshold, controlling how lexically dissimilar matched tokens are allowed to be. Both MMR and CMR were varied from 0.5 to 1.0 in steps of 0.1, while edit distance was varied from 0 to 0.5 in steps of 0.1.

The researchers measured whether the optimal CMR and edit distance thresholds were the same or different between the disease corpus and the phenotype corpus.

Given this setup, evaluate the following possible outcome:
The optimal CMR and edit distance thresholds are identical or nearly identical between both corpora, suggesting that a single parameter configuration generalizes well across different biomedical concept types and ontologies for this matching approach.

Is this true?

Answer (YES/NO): YES